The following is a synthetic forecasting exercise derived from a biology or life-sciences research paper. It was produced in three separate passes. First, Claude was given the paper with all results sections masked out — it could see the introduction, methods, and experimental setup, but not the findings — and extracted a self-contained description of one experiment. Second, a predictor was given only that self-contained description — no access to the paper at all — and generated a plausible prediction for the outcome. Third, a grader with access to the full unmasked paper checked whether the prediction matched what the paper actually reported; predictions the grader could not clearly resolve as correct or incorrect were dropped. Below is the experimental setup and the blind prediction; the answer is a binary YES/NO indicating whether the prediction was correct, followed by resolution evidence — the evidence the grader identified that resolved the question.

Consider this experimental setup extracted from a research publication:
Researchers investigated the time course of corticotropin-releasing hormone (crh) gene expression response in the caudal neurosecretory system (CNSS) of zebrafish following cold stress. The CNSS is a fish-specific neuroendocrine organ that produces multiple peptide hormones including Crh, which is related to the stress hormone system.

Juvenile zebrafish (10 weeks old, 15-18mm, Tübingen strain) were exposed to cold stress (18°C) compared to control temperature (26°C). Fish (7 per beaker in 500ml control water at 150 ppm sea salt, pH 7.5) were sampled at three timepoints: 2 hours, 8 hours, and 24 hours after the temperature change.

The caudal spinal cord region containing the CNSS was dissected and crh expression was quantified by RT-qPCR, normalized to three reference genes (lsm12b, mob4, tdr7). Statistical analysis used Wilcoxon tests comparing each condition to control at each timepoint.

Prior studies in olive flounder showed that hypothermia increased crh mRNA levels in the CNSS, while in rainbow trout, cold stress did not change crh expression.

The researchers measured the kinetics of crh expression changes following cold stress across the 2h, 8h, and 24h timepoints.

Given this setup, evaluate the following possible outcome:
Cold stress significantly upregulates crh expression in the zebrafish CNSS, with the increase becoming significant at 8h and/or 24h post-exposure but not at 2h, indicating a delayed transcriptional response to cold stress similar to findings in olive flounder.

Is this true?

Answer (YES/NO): NO